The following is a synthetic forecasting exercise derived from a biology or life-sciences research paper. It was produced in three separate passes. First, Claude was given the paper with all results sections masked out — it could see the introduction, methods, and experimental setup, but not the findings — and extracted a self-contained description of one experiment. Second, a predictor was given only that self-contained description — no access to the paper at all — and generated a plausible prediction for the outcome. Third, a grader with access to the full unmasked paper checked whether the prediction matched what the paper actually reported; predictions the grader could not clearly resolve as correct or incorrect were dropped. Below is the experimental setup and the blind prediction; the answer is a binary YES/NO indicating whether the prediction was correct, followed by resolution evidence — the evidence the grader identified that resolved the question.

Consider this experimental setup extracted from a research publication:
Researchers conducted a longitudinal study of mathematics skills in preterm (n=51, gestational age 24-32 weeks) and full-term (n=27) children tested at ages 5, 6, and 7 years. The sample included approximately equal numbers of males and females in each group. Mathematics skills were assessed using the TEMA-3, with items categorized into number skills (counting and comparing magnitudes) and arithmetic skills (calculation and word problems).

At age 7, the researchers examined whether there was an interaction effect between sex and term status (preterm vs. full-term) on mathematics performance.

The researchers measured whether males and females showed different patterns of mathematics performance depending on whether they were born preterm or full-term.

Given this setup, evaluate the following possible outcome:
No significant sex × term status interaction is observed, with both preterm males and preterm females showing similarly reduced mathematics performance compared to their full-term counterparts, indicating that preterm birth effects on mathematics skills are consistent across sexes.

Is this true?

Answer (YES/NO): NO